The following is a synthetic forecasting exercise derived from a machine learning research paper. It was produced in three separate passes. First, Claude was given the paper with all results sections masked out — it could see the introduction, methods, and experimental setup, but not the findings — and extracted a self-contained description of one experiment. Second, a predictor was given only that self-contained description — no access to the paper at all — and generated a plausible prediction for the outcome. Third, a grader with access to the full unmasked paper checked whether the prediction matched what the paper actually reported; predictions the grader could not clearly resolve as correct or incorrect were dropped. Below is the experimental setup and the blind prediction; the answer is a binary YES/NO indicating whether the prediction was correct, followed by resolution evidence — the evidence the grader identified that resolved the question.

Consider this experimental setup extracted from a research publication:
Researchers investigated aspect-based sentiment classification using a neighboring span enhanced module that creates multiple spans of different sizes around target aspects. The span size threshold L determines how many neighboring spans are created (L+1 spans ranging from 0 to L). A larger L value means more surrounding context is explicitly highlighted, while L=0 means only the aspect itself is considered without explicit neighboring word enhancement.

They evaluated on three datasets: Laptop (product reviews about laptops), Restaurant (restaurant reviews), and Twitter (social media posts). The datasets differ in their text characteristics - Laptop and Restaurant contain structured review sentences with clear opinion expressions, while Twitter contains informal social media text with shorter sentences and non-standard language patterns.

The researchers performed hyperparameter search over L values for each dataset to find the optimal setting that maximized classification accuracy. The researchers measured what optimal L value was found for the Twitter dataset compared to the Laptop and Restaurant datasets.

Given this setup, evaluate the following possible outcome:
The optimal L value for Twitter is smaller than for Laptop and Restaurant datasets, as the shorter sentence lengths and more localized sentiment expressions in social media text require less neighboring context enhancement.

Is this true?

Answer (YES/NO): YES